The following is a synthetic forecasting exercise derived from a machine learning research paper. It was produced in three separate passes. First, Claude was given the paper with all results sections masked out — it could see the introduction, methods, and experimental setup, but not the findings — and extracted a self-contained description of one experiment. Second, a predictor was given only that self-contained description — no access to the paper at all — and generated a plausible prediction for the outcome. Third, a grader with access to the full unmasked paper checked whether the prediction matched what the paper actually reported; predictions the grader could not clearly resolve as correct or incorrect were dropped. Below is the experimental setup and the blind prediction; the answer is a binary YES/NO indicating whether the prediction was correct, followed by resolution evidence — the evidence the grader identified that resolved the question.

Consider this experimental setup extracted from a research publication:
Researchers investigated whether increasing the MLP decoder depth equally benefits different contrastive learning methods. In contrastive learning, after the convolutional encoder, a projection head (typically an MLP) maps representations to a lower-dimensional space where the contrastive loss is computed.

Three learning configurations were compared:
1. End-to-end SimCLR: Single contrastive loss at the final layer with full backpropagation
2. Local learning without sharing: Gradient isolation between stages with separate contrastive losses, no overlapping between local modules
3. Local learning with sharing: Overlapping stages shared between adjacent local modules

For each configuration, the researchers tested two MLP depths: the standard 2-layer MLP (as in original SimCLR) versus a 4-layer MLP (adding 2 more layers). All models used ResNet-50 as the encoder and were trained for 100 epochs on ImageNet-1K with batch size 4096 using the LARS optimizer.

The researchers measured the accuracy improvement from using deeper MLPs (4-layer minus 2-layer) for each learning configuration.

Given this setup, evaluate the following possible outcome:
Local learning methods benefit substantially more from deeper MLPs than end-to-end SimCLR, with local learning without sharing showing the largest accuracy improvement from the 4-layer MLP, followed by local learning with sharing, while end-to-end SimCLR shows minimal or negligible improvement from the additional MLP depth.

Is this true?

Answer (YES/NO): NO